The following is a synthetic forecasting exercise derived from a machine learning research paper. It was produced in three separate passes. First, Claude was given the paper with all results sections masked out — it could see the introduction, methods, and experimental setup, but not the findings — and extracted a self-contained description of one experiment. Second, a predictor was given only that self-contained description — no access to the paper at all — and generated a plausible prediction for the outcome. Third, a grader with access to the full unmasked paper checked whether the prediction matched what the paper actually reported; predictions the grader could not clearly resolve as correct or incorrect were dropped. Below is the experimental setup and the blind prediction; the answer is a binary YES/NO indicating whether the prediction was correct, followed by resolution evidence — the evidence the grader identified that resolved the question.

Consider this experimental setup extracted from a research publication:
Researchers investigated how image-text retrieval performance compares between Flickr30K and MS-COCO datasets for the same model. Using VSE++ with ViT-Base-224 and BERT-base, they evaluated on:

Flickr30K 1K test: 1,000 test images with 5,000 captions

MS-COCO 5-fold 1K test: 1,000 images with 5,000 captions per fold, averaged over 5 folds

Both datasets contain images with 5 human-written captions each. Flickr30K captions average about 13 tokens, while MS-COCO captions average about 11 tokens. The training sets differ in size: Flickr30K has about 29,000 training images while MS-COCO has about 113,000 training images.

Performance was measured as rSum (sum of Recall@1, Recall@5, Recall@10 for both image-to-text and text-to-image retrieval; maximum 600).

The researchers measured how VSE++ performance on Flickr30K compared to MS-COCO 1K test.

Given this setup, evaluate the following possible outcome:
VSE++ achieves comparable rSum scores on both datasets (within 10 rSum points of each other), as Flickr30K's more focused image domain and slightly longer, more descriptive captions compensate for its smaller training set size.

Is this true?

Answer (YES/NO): NO